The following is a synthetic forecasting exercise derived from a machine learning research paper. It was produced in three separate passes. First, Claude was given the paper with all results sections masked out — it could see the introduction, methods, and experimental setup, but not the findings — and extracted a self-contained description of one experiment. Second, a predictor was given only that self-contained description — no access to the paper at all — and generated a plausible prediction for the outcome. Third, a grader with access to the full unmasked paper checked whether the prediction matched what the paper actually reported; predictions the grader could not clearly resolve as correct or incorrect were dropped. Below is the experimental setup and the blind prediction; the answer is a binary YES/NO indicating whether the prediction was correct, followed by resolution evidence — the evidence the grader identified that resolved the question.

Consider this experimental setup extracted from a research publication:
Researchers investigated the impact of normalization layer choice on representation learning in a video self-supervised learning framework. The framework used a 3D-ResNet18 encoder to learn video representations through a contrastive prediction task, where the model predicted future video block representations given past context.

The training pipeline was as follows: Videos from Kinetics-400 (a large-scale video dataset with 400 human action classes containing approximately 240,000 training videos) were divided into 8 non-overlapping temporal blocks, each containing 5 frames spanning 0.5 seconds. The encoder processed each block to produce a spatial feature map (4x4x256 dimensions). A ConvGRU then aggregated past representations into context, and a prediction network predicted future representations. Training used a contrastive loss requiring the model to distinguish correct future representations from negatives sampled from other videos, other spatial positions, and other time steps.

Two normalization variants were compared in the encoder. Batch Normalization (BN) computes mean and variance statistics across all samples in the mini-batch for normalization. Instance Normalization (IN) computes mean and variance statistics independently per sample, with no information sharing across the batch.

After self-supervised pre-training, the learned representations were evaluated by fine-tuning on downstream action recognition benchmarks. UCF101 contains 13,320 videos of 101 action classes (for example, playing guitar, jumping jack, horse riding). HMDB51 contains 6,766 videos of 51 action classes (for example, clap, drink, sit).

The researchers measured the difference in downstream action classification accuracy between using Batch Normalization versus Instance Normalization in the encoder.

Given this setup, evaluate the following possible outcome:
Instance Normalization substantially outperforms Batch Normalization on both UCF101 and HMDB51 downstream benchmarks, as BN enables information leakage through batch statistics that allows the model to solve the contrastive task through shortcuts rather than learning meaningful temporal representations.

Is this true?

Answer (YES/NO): NO